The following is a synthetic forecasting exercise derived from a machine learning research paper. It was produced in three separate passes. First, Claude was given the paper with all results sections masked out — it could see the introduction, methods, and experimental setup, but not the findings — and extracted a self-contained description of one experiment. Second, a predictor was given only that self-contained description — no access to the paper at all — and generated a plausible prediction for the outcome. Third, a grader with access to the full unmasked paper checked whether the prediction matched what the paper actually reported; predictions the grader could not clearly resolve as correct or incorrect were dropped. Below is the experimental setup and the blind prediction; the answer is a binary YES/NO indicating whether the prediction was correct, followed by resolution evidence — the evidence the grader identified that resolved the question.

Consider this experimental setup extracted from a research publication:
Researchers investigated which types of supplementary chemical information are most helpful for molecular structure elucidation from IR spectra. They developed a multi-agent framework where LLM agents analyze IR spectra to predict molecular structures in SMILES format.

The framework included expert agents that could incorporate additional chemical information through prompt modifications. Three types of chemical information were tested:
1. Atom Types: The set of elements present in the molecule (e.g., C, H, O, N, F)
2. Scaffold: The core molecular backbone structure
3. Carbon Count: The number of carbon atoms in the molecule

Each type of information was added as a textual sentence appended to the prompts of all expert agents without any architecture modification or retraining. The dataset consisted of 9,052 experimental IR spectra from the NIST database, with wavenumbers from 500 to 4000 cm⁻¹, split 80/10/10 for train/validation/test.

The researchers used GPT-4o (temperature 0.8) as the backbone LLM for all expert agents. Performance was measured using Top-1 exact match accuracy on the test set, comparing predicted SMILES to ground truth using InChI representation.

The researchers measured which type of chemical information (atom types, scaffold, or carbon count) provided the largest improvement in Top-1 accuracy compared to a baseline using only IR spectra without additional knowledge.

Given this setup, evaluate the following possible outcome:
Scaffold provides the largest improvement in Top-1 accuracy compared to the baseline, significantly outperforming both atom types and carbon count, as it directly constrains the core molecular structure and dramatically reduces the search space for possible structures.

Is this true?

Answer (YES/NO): NO